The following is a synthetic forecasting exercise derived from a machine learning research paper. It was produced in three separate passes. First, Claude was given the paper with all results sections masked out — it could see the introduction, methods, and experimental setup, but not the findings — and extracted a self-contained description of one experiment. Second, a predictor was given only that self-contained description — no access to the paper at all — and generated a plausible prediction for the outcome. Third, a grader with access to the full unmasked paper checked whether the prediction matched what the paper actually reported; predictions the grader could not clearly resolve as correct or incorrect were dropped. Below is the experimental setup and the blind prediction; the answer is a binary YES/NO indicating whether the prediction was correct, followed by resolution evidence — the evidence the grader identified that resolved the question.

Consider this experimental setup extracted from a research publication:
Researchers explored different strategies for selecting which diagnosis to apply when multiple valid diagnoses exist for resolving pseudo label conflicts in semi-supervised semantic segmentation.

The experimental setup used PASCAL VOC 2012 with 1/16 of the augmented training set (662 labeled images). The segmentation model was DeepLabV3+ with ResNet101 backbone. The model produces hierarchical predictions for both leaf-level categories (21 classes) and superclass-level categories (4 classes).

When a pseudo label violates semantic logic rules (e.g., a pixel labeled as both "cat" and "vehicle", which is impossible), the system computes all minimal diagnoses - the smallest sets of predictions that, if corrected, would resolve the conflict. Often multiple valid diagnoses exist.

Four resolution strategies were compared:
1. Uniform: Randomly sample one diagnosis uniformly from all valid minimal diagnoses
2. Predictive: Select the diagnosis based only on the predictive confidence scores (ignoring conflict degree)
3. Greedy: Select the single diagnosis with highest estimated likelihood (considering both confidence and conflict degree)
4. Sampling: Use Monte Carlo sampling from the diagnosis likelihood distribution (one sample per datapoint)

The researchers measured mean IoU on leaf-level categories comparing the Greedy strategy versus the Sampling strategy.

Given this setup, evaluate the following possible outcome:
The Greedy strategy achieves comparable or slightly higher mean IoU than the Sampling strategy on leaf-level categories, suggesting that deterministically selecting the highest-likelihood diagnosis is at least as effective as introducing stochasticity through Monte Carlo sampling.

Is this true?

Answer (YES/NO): NO